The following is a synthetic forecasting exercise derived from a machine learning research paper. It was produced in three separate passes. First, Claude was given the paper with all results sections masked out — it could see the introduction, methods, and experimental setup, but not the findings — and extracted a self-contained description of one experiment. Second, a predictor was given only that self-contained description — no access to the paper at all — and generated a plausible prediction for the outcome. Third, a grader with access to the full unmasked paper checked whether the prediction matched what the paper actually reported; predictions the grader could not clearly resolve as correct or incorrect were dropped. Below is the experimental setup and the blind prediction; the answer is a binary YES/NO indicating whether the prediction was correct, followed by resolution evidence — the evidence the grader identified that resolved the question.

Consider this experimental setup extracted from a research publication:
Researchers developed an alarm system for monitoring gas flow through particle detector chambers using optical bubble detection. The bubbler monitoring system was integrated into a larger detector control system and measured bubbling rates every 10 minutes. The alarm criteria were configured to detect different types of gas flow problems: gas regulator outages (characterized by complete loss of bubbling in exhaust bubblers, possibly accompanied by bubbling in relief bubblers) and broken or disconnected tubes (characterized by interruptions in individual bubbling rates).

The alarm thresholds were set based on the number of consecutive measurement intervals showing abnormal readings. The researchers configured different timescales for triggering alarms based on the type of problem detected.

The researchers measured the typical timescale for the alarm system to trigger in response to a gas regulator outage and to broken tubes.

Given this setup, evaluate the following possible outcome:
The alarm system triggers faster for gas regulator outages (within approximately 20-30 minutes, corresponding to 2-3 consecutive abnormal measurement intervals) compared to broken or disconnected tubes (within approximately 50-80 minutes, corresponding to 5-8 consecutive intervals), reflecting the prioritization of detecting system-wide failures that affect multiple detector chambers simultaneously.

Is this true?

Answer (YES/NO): NO